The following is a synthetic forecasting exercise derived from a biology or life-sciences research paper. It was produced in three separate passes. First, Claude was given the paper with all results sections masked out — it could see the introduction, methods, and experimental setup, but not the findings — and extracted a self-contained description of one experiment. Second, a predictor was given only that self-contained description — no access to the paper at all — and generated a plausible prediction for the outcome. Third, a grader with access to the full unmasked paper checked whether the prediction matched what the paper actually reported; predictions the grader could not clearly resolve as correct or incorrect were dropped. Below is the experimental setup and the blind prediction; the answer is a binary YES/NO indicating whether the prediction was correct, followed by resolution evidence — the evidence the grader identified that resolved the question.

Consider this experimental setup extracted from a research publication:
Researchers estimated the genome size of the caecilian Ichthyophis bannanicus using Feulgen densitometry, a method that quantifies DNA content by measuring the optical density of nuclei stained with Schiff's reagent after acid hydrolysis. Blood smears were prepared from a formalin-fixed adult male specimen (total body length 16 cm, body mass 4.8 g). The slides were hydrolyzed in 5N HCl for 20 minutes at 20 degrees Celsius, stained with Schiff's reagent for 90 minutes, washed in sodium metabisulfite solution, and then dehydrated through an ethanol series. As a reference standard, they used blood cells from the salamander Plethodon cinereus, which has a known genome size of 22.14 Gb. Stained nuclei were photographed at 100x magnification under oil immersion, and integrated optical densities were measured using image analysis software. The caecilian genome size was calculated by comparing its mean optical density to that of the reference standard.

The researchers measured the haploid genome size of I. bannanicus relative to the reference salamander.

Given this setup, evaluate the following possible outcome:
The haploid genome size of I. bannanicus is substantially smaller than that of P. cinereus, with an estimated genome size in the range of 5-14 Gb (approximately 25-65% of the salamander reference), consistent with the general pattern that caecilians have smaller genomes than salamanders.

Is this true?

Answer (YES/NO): YES